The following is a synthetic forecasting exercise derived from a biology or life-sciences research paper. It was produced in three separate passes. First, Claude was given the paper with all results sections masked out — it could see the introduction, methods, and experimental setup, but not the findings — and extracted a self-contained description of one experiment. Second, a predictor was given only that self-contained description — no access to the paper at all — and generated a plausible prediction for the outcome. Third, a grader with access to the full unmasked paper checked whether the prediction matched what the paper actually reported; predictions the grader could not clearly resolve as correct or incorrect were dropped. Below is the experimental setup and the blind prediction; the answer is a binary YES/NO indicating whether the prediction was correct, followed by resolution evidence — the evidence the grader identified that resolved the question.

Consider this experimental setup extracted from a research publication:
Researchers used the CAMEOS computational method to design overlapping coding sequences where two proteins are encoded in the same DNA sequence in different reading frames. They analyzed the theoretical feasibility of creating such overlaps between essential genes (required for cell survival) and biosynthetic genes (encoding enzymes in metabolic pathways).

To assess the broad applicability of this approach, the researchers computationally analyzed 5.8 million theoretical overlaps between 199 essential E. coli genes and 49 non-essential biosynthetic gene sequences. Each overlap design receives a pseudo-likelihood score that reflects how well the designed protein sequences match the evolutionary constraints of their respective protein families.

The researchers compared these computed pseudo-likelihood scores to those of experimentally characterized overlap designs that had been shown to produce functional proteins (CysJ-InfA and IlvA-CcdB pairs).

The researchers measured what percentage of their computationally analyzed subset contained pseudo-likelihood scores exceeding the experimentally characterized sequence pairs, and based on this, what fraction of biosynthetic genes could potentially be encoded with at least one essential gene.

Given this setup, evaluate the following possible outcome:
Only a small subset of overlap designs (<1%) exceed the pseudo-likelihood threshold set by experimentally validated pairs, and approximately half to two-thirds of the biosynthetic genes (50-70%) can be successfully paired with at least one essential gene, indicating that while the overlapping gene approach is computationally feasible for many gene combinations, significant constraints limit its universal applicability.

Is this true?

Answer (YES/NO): NO